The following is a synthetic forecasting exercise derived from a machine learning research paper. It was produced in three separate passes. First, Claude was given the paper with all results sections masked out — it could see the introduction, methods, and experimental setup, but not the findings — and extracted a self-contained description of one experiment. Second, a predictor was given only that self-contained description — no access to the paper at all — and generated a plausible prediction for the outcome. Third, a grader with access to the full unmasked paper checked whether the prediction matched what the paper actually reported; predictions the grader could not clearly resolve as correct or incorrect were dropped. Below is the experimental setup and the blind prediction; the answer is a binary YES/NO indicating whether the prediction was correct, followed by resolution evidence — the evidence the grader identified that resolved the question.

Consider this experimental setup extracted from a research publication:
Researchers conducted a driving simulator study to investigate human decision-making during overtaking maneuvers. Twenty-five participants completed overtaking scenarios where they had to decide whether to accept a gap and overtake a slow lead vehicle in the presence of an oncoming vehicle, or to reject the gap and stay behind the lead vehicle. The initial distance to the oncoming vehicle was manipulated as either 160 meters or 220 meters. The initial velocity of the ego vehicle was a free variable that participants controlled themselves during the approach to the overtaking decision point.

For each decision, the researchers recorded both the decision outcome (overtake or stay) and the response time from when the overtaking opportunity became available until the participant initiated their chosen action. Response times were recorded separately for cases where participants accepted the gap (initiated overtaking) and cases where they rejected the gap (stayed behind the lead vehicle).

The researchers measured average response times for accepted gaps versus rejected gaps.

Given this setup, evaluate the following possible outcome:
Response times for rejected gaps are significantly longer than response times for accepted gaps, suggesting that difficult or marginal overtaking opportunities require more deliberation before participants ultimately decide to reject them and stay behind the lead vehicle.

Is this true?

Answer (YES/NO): YES